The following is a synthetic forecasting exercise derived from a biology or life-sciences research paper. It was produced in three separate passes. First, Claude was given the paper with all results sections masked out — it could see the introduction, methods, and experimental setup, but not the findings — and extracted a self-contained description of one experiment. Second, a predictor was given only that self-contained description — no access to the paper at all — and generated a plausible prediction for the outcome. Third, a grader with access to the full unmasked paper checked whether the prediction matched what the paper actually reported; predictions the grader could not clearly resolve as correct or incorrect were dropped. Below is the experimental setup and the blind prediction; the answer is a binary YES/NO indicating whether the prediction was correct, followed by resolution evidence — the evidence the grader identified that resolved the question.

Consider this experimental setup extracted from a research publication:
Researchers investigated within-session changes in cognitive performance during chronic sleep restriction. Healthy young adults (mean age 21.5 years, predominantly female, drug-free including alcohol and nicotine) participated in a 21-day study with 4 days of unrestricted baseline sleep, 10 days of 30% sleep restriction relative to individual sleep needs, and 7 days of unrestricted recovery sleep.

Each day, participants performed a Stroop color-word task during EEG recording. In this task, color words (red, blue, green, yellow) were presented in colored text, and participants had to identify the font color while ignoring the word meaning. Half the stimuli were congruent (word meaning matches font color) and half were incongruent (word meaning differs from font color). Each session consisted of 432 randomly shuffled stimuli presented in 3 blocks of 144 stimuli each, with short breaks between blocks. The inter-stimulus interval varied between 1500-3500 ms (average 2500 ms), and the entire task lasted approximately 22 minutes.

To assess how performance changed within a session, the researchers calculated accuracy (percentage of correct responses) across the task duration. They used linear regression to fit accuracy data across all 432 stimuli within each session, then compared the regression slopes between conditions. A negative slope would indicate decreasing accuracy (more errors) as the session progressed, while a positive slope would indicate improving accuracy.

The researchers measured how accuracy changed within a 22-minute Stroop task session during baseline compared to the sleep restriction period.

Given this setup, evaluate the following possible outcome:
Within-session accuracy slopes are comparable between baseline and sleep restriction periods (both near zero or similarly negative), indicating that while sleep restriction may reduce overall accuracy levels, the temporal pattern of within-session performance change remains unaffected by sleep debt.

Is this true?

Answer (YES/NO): NO